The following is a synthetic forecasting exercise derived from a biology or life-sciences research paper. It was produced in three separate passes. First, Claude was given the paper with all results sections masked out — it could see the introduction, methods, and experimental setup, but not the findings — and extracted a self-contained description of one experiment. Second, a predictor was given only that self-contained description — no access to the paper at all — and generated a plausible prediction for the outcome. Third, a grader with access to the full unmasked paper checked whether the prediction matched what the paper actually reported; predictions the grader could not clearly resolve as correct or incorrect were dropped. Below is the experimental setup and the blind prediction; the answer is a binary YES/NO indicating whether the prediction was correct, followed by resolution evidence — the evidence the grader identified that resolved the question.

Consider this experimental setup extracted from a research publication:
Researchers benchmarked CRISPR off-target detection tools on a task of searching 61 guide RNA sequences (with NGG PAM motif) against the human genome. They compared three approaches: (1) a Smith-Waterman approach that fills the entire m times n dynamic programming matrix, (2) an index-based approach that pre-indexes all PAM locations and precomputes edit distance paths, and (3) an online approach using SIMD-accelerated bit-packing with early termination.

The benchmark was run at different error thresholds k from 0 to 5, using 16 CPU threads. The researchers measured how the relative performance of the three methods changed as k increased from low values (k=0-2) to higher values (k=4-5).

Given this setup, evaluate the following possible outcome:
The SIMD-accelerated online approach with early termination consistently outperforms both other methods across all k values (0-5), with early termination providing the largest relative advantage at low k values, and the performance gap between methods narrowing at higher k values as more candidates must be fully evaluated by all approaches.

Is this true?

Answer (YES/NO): NO